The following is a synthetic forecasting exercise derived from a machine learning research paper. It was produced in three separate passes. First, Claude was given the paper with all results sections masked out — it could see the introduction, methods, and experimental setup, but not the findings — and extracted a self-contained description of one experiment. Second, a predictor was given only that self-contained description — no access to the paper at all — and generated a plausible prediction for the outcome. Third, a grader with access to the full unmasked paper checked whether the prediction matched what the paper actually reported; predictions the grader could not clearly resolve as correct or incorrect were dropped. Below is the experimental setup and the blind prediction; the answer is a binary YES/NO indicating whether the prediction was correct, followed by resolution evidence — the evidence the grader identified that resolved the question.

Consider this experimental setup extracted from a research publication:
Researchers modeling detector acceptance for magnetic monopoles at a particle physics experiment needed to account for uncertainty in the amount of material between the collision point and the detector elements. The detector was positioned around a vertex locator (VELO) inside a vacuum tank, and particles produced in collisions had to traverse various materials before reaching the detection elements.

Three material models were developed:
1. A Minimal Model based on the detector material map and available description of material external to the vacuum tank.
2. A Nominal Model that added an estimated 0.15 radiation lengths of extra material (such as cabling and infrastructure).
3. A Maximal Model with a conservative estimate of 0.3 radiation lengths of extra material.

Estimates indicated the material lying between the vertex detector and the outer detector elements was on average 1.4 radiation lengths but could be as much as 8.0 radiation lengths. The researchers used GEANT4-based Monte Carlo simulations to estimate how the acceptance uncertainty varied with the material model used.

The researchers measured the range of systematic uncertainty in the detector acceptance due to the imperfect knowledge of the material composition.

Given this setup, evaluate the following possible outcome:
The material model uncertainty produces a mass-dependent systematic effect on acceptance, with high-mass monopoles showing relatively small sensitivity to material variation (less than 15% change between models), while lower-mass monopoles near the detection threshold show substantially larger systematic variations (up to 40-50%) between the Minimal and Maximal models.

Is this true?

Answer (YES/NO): NO